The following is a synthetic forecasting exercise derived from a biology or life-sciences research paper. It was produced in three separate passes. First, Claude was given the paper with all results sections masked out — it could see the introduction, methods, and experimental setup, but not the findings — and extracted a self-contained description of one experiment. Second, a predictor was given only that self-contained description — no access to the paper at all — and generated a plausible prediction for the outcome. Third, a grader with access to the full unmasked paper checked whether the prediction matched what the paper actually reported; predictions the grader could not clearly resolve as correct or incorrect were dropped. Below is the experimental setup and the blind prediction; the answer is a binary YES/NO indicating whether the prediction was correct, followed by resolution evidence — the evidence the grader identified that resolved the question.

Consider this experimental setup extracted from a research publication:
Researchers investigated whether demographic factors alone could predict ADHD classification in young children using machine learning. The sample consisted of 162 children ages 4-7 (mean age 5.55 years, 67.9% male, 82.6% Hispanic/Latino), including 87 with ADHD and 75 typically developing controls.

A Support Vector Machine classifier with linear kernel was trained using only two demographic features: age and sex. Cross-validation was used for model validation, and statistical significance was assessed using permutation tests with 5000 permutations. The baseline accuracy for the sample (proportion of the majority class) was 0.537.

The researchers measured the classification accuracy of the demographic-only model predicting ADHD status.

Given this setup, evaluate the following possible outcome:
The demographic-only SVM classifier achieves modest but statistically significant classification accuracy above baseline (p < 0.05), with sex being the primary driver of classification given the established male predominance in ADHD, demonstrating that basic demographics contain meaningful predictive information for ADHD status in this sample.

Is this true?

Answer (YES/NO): YES